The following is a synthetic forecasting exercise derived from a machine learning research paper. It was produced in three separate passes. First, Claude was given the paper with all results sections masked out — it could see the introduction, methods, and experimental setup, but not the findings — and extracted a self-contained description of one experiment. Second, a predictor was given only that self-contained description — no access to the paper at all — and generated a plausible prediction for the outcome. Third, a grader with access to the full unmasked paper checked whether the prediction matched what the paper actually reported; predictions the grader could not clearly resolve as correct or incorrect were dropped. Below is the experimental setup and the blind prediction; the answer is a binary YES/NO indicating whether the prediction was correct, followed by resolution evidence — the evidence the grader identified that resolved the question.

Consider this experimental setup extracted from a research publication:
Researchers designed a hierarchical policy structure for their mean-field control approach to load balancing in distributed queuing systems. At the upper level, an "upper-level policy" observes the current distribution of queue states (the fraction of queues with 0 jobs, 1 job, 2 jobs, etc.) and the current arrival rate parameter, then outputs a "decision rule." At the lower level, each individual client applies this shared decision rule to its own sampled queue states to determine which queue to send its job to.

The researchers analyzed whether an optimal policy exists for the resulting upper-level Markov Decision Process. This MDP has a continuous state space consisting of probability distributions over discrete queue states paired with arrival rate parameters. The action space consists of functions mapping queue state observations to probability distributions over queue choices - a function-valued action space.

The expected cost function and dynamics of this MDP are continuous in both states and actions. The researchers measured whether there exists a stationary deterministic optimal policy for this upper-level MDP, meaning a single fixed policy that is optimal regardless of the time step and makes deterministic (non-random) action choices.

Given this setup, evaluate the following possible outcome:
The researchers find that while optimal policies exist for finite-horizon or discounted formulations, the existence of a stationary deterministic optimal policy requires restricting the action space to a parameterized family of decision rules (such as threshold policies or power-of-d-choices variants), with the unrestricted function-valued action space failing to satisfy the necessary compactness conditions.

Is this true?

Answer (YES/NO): NO